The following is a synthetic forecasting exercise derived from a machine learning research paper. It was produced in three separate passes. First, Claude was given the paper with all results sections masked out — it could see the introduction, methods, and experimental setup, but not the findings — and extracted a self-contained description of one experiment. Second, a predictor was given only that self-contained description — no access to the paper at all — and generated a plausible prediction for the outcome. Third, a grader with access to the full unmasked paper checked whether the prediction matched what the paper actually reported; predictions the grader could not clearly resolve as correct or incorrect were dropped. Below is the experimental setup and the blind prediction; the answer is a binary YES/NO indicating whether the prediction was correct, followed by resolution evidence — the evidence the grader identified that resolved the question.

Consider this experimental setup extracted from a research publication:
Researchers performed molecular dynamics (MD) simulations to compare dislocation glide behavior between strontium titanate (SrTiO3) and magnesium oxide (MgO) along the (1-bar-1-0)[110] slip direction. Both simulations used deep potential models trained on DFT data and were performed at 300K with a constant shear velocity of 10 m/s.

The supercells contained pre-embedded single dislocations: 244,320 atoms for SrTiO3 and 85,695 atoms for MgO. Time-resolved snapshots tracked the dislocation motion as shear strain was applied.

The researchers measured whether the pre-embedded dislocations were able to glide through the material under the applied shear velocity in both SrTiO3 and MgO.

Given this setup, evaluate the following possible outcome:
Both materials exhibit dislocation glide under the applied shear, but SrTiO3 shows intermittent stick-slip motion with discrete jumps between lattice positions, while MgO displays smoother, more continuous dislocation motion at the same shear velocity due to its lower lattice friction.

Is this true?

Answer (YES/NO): NO